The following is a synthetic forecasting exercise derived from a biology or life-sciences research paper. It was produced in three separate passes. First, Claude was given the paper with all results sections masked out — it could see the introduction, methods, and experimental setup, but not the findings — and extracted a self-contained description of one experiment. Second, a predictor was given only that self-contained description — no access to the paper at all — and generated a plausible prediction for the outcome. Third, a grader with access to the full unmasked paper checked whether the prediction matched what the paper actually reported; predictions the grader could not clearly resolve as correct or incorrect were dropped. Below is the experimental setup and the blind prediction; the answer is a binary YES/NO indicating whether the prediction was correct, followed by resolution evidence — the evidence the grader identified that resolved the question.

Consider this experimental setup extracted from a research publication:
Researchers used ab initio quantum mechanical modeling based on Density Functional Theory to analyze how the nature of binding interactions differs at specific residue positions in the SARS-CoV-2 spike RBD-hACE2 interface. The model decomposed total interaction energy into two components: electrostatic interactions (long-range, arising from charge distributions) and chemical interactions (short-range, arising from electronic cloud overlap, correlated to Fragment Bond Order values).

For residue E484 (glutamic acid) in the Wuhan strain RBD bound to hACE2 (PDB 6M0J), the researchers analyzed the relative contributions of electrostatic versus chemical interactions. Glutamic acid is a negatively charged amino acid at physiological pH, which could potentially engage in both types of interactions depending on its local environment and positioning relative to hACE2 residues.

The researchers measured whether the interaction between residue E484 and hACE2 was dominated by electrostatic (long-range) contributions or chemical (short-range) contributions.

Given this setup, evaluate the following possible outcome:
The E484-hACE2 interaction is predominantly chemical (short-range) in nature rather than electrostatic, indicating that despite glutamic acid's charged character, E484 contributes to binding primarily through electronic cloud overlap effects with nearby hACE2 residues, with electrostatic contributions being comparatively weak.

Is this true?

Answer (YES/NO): NO